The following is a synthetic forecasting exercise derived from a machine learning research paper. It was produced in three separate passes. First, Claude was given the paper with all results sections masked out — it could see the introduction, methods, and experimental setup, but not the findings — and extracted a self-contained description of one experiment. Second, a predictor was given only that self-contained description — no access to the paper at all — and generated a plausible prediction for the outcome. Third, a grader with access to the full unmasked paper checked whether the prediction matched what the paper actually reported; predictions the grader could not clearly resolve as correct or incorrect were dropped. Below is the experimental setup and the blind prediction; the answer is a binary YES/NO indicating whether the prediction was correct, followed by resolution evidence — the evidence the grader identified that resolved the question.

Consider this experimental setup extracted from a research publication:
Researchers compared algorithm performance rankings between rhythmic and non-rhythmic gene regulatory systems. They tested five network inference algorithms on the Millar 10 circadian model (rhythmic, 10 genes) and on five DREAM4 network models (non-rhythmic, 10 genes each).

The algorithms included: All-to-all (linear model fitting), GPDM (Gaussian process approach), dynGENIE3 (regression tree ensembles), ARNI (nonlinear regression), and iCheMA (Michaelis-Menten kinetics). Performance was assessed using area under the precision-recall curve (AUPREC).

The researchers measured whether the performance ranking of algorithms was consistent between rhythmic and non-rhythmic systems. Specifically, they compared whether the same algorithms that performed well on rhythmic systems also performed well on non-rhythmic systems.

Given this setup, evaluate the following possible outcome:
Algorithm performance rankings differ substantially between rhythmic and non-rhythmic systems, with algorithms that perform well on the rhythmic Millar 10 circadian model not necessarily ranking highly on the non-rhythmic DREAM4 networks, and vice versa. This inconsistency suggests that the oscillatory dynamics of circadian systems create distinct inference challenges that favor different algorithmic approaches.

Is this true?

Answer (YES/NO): YES